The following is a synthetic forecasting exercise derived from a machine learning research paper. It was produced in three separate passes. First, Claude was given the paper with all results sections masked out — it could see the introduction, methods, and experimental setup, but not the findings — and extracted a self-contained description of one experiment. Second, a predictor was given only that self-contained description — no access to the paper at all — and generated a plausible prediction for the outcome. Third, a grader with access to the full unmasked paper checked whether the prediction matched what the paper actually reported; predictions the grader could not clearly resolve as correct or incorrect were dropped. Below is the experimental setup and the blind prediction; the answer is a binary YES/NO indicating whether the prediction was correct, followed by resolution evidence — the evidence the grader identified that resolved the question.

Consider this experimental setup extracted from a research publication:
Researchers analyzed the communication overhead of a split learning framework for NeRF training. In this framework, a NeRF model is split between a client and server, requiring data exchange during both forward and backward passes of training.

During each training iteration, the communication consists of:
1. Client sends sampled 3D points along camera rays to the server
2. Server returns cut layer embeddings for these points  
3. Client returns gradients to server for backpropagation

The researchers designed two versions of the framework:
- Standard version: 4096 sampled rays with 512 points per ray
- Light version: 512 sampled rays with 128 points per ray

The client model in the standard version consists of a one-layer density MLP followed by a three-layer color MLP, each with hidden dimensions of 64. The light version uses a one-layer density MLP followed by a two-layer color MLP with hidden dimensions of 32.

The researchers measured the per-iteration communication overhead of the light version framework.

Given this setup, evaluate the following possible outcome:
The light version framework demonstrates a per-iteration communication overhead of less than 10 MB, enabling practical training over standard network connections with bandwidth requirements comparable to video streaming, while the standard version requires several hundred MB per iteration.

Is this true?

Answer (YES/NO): NO